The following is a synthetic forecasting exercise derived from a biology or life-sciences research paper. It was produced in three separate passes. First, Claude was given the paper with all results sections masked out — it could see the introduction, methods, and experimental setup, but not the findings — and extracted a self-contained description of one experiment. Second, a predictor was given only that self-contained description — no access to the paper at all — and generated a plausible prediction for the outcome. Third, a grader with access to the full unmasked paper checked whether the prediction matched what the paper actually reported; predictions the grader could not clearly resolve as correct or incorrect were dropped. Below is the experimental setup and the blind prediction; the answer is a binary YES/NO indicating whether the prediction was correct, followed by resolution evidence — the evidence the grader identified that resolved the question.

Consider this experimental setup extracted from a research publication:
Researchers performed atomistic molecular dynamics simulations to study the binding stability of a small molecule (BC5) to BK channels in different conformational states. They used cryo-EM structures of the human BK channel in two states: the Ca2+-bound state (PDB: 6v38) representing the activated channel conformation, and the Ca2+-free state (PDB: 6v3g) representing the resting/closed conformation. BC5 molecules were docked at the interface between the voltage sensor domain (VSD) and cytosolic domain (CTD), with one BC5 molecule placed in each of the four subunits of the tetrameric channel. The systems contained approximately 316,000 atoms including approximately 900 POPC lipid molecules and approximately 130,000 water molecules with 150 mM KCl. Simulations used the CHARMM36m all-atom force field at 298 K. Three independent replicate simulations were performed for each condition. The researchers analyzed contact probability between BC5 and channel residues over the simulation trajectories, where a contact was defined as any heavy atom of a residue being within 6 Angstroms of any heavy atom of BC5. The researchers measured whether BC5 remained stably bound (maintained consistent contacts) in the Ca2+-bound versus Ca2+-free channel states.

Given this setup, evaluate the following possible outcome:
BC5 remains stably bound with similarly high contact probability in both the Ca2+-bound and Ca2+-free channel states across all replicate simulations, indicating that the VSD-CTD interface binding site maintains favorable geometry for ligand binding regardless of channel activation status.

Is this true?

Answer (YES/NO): NO